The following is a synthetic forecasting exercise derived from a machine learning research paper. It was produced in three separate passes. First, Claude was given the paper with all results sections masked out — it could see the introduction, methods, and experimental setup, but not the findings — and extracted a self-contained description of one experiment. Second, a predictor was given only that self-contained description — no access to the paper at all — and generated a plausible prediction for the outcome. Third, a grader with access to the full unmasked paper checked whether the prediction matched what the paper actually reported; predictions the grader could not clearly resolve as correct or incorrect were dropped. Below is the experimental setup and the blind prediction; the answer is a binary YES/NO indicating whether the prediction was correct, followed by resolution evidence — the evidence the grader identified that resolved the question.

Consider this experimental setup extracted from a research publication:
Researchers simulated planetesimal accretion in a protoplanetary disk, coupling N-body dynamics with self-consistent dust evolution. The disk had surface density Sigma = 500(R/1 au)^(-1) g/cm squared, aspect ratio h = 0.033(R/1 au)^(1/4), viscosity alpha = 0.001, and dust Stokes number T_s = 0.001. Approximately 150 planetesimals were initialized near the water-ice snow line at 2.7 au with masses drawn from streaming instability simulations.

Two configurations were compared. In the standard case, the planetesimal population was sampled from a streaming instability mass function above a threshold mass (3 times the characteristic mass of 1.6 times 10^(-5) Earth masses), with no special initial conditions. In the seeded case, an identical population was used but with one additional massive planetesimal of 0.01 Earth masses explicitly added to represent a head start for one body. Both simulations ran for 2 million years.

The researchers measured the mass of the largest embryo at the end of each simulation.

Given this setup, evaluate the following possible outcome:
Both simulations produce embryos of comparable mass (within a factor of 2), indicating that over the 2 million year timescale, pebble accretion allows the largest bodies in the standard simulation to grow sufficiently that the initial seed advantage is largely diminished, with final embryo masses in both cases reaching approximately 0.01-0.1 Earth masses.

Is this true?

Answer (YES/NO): NO